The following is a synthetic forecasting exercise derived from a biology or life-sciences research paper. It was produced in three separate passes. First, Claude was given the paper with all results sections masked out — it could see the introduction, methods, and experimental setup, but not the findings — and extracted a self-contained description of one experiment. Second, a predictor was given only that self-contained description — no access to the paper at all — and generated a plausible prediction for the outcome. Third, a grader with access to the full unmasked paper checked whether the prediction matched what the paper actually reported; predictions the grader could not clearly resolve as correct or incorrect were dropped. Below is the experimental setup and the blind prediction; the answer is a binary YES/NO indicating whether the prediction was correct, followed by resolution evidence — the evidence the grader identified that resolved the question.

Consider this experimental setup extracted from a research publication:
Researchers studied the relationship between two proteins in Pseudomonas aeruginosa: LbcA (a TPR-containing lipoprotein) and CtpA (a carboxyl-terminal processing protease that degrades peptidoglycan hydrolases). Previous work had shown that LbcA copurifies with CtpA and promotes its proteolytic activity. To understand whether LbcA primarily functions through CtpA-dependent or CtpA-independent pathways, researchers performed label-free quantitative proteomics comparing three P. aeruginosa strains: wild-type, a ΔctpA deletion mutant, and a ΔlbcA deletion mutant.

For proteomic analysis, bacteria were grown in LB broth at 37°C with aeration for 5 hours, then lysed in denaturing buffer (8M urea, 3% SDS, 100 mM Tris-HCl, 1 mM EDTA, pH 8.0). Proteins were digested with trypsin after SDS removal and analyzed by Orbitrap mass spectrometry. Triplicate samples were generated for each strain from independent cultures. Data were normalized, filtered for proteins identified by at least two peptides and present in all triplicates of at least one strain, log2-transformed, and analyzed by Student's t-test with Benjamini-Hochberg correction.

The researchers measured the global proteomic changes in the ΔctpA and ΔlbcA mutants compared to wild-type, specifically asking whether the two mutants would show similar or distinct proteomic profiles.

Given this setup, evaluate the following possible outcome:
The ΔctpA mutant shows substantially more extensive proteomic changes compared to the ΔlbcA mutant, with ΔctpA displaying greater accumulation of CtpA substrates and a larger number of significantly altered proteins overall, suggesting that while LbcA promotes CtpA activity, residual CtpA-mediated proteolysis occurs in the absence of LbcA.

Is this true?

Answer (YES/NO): NO